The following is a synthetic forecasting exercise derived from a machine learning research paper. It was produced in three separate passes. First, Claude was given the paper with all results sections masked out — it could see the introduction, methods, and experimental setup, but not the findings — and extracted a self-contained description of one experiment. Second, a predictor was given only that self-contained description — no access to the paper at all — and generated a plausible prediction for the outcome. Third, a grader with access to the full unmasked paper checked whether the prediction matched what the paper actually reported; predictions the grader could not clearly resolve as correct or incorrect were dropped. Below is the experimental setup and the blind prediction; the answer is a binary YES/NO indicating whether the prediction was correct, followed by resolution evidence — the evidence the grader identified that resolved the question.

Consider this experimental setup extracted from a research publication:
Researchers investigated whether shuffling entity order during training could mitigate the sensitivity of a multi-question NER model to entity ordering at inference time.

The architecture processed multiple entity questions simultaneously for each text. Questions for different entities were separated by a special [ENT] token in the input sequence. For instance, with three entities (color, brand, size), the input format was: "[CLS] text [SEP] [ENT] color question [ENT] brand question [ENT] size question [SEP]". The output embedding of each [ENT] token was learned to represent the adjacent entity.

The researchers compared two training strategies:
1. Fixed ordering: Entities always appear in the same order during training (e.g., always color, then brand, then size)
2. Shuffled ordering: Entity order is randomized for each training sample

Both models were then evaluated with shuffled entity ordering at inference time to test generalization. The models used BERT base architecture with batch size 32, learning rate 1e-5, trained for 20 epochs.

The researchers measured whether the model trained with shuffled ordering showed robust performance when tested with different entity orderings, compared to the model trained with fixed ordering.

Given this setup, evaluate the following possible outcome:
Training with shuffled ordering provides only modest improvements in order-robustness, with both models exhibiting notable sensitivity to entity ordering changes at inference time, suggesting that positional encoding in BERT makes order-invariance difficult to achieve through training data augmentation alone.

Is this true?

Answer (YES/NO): NO